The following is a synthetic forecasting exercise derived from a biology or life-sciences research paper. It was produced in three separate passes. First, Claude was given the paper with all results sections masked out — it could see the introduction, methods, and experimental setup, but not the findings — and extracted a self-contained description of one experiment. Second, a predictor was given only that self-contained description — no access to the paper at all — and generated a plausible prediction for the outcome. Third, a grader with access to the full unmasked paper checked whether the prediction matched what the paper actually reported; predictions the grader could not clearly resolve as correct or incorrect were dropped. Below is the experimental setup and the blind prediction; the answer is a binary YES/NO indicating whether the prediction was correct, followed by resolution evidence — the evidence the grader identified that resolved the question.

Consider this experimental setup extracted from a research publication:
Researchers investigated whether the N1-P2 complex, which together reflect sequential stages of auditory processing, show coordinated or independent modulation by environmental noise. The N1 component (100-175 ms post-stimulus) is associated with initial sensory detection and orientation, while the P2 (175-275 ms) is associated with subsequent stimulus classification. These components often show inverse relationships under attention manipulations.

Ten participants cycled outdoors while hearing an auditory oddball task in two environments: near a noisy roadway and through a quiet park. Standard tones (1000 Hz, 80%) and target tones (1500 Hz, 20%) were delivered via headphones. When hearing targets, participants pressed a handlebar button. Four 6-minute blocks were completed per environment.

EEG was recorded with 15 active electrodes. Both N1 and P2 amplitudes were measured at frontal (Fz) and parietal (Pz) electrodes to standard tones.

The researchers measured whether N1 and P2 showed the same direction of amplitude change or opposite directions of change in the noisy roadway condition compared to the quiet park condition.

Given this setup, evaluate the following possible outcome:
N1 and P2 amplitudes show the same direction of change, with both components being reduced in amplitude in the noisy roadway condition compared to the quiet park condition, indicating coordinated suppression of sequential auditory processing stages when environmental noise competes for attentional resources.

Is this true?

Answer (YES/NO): NO